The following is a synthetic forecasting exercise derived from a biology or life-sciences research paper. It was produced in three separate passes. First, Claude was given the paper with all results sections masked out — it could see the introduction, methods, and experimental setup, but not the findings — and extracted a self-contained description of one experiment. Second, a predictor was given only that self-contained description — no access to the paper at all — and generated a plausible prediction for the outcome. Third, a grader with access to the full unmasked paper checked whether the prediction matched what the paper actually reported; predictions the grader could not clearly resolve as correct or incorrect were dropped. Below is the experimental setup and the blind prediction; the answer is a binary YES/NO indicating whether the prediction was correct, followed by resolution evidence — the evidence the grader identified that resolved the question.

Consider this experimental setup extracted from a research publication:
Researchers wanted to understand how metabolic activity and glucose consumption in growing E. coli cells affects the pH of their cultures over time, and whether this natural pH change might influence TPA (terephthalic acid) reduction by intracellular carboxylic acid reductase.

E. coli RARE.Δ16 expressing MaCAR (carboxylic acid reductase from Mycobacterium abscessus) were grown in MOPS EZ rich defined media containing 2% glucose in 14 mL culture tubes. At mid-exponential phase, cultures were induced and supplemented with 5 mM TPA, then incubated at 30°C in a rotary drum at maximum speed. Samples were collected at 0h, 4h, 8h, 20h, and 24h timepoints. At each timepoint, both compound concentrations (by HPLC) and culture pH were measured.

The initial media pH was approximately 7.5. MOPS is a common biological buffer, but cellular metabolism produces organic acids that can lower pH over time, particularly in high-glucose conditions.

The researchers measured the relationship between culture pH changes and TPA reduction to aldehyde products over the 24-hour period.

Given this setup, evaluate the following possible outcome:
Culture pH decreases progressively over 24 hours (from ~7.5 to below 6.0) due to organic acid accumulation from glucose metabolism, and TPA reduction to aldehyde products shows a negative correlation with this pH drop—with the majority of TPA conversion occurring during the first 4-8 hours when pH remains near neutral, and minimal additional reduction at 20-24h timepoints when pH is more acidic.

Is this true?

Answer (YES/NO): NO